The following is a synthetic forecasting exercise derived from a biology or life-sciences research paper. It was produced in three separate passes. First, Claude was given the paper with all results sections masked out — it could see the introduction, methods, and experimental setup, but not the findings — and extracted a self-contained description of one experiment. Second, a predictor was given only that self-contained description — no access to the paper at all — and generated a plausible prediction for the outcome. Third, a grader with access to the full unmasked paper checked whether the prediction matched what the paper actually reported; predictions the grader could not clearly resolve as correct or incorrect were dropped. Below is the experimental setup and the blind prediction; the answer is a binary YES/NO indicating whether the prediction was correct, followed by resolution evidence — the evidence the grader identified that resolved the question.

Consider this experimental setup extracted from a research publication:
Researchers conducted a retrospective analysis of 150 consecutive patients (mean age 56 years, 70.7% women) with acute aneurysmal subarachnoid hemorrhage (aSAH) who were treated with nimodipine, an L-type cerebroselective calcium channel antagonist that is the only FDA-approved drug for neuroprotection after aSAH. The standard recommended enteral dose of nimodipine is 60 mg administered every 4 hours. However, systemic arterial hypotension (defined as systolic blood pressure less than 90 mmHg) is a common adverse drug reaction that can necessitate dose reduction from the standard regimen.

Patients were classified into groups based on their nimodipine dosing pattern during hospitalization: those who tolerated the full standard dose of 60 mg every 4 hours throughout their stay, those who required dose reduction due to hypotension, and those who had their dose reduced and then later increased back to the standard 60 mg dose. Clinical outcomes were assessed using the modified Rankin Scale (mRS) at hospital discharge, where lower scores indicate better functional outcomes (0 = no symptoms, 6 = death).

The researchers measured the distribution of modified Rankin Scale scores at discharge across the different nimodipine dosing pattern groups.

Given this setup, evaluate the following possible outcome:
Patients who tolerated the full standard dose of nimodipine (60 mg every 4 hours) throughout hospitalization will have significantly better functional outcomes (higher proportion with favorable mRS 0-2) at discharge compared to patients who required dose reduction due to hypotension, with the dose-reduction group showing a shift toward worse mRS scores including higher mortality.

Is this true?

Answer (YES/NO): NO